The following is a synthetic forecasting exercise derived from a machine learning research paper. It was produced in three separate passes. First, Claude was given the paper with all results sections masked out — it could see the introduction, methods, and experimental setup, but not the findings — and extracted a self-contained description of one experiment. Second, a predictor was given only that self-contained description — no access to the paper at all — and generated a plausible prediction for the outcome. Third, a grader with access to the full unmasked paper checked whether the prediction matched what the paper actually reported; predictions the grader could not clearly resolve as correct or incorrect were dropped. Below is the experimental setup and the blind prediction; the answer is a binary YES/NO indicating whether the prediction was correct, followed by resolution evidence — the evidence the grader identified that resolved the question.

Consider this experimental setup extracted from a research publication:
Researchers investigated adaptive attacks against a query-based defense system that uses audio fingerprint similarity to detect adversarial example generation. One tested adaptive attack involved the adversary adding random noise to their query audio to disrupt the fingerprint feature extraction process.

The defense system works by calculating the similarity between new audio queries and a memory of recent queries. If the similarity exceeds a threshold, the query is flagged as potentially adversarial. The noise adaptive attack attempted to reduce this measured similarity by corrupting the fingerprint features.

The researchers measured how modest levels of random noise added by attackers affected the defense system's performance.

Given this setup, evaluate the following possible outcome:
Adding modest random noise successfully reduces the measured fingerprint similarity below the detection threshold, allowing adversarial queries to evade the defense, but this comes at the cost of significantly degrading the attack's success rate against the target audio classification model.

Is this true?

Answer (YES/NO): NO